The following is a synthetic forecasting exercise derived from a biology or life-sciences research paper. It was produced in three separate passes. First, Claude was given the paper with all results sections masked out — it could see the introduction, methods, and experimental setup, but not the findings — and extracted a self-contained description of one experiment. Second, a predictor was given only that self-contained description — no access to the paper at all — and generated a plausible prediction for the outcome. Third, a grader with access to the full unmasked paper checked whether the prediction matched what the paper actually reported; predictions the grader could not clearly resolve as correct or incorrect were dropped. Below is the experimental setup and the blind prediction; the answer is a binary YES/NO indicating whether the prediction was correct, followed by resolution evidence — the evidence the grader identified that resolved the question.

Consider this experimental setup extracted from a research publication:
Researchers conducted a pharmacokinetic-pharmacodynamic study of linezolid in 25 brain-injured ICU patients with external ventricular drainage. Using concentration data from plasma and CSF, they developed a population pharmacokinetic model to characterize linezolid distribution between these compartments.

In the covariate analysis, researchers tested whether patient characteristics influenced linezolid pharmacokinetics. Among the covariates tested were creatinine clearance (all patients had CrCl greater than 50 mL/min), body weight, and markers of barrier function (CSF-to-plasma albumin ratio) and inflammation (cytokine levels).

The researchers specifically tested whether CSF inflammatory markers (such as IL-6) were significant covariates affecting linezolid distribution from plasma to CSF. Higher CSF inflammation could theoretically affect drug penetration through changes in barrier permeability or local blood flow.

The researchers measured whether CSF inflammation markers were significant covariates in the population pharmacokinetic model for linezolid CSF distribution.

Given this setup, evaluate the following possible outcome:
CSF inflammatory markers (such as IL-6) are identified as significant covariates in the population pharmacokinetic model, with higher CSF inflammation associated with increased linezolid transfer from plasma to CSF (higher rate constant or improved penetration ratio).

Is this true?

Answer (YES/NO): NO